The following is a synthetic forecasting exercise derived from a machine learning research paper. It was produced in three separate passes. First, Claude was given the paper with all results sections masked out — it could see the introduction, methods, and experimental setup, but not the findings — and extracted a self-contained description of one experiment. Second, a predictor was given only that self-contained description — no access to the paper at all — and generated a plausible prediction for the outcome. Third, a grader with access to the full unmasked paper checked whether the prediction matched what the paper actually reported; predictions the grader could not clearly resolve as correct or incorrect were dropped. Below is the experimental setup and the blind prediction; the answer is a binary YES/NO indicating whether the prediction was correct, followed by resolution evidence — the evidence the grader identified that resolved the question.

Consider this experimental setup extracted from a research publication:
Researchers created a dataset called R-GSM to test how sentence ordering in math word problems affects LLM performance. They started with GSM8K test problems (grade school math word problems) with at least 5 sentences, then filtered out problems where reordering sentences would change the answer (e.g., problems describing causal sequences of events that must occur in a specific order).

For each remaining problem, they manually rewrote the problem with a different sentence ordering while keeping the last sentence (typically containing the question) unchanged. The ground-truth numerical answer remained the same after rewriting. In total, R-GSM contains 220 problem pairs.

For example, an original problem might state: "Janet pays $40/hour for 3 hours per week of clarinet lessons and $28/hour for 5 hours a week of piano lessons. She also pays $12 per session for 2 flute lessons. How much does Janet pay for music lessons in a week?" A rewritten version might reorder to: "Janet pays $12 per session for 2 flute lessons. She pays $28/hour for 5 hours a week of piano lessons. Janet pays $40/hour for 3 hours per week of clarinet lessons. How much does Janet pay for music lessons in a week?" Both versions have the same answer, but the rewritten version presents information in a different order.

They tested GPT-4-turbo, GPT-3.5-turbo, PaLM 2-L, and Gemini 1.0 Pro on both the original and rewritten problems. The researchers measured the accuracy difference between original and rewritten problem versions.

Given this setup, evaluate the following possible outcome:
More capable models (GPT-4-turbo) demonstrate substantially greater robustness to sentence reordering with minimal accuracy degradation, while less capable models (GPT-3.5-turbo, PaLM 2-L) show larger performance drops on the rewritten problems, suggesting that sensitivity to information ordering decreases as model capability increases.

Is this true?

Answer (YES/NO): NO